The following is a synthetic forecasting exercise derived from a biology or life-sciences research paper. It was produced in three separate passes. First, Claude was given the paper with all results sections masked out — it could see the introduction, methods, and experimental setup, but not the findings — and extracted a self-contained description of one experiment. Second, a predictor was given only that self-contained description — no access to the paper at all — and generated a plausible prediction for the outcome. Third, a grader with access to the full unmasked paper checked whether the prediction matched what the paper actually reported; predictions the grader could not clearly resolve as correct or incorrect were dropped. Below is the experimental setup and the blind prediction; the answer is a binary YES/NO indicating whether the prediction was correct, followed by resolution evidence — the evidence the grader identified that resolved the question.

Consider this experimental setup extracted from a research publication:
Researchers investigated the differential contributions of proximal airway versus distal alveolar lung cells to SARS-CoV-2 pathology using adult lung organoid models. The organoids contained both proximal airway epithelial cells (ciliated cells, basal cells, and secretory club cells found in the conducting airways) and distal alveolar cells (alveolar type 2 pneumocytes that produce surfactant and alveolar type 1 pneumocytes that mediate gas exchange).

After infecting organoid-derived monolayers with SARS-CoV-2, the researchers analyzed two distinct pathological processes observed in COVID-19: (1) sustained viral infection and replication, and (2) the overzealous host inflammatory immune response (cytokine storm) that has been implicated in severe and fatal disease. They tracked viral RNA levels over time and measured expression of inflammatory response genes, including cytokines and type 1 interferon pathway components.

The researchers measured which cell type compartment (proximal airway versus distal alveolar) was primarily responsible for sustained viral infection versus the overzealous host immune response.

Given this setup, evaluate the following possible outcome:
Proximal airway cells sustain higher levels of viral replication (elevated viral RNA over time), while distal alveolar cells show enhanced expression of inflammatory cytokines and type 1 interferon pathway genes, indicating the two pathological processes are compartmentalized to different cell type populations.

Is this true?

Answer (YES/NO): YES